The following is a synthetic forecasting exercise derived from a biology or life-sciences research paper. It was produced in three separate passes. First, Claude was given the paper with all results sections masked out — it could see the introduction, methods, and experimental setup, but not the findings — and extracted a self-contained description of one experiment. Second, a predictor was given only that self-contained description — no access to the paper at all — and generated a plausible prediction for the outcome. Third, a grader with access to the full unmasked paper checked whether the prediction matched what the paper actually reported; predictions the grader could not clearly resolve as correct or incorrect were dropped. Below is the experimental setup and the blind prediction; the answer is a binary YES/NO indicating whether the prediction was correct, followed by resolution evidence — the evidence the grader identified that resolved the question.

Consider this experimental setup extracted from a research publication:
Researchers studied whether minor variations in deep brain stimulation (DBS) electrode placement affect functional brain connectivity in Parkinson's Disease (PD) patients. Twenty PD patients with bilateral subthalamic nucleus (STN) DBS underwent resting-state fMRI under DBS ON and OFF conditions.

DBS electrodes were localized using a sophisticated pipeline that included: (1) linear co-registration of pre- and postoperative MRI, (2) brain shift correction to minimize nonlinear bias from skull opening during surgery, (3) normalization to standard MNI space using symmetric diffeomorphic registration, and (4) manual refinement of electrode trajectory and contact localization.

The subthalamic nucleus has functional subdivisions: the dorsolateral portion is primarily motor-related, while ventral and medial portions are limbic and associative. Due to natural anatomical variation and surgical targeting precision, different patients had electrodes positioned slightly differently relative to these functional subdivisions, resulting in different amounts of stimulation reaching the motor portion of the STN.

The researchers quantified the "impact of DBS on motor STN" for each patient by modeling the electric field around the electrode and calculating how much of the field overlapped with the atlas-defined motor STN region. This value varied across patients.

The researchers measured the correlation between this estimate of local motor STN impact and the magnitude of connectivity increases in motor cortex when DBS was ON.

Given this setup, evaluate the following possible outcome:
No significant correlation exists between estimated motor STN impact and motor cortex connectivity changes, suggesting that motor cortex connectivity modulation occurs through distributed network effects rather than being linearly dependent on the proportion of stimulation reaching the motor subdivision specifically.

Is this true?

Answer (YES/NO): NO